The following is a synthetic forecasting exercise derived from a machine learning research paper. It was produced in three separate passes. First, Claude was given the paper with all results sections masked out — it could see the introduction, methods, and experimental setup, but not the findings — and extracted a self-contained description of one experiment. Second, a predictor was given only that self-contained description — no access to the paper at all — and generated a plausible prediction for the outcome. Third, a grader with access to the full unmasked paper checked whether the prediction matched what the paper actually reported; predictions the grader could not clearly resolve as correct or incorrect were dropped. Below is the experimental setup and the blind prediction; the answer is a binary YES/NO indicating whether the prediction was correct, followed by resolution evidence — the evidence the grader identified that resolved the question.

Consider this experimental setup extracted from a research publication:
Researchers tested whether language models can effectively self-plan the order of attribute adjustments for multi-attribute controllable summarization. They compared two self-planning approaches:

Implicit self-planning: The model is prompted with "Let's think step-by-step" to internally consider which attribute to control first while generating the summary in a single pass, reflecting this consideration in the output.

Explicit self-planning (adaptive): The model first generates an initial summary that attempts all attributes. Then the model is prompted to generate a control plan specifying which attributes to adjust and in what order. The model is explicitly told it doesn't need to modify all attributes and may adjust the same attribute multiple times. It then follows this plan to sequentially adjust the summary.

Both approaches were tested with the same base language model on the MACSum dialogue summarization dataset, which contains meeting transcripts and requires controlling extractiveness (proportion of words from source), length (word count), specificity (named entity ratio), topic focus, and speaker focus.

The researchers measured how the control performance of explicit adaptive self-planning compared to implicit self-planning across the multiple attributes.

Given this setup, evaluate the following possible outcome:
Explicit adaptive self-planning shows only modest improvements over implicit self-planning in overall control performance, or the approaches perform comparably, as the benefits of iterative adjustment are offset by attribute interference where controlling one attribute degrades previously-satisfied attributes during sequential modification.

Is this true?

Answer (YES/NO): NO